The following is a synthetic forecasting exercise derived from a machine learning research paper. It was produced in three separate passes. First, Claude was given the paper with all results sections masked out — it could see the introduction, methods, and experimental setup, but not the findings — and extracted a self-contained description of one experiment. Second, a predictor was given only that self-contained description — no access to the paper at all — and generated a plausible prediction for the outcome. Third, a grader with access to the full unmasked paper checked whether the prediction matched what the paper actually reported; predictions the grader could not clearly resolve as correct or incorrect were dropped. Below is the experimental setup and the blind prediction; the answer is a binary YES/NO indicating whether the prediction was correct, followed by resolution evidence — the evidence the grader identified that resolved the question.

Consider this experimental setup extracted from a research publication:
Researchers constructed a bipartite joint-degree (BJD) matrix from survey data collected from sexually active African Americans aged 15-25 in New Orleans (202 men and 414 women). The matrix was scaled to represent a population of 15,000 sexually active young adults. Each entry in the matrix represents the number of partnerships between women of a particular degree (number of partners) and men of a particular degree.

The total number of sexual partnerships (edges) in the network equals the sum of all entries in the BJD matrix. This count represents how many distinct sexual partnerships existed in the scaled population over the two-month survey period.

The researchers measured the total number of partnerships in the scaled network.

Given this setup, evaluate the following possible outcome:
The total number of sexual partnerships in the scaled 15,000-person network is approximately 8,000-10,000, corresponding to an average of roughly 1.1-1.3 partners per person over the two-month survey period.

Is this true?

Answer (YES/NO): NO